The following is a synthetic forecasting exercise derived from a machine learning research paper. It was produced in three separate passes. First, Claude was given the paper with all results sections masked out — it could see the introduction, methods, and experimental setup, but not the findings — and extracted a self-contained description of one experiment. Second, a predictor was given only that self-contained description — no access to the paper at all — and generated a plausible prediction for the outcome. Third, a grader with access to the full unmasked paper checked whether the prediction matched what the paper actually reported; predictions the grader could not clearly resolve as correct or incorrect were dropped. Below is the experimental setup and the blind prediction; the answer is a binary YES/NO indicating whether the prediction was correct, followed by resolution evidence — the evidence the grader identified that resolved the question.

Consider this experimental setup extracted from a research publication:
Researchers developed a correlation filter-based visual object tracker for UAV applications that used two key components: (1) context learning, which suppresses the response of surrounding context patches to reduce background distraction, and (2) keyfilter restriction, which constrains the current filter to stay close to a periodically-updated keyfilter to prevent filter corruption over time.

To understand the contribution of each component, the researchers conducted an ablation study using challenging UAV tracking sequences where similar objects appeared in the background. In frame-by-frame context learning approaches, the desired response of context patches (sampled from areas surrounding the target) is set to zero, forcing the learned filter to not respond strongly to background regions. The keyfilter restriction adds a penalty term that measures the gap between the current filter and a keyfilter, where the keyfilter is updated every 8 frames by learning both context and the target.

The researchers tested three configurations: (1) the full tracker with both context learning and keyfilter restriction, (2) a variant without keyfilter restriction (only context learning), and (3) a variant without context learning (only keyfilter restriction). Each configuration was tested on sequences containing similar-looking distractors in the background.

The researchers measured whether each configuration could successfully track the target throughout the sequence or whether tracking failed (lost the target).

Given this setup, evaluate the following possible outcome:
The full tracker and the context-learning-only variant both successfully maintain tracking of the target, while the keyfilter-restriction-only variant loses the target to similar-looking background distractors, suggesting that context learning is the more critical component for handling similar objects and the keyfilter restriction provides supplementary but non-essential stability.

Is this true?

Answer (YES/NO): NO